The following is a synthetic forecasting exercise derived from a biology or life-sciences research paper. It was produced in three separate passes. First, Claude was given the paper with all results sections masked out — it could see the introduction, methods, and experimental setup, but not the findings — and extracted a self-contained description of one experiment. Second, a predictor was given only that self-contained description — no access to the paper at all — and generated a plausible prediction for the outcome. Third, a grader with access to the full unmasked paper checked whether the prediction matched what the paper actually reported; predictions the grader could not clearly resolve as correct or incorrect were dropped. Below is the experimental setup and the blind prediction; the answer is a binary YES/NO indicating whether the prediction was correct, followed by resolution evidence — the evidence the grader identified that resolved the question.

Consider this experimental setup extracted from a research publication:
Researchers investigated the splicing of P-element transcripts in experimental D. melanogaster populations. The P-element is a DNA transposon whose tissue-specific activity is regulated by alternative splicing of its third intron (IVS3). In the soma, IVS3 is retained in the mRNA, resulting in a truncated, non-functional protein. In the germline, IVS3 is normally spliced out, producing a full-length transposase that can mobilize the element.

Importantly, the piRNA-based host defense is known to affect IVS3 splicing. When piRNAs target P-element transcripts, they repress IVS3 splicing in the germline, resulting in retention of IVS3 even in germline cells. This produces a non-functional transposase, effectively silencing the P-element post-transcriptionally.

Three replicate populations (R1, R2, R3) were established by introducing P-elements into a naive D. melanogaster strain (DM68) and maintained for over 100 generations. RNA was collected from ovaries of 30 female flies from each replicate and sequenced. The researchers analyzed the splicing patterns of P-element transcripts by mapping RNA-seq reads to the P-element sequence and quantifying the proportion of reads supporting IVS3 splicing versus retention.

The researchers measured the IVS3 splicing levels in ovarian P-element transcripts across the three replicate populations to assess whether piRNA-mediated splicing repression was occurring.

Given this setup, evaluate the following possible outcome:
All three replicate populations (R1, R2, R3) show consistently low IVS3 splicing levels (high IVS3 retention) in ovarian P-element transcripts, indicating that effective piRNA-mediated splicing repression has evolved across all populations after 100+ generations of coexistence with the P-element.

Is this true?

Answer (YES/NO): NO